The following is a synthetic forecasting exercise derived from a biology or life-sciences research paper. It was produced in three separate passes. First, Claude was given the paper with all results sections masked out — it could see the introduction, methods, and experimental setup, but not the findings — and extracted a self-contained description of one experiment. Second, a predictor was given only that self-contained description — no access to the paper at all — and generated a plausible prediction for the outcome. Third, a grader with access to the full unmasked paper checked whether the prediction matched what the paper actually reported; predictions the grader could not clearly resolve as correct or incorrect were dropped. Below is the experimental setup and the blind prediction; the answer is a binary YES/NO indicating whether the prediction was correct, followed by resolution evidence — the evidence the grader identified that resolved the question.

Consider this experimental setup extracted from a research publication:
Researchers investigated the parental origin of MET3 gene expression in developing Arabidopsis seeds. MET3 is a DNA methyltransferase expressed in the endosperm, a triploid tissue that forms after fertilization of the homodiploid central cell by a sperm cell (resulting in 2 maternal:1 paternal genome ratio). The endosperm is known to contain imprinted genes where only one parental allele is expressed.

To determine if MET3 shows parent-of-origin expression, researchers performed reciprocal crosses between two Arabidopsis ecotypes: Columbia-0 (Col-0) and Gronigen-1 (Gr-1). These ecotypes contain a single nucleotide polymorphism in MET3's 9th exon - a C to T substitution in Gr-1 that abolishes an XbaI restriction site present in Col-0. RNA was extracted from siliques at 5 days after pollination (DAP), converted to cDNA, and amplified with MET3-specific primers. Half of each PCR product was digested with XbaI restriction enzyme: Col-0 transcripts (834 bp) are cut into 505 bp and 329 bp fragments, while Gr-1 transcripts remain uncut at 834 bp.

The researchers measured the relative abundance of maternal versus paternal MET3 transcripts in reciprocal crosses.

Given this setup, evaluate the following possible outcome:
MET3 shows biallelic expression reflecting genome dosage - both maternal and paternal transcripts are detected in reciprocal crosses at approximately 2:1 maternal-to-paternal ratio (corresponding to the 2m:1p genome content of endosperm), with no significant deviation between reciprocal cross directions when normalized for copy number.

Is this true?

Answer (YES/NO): NO